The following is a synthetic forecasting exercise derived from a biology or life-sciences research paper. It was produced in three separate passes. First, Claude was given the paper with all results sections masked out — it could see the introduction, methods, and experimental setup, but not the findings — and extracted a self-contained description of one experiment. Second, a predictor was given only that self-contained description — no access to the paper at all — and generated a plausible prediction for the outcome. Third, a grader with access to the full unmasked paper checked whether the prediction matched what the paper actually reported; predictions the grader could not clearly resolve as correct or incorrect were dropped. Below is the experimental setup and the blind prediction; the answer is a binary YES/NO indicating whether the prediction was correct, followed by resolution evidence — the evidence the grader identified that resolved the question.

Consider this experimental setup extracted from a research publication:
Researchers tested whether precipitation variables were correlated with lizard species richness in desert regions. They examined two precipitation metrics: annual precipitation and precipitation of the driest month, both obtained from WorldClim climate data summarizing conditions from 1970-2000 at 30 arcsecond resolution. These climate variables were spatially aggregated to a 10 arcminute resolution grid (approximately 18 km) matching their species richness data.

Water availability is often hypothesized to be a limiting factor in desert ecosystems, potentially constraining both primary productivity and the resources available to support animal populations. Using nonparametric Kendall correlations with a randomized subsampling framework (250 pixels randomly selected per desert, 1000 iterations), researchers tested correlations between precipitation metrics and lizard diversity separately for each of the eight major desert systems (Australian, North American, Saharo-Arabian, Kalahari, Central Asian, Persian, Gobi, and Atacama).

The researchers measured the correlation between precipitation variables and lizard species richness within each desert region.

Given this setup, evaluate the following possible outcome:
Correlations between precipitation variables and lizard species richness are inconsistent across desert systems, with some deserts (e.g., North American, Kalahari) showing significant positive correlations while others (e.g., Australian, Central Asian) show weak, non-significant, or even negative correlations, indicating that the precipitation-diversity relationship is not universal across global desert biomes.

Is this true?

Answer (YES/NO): NO